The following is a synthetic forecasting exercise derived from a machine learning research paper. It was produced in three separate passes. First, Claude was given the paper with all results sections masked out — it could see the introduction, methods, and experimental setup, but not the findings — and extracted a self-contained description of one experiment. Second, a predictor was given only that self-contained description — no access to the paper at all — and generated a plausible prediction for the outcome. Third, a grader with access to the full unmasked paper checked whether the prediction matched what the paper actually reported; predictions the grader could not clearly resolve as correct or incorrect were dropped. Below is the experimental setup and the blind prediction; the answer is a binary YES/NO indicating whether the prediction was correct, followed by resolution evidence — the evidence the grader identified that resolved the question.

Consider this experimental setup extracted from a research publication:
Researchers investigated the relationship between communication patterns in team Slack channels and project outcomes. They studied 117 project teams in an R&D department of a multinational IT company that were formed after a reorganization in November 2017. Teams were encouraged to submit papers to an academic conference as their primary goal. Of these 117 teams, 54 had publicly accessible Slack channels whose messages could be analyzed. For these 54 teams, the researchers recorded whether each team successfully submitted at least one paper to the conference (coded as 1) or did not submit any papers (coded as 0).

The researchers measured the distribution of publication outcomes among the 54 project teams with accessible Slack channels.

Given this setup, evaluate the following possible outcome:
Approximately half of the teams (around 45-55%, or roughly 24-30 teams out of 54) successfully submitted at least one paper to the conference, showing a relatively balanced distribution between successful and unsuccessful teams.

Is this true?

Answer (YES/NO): NO